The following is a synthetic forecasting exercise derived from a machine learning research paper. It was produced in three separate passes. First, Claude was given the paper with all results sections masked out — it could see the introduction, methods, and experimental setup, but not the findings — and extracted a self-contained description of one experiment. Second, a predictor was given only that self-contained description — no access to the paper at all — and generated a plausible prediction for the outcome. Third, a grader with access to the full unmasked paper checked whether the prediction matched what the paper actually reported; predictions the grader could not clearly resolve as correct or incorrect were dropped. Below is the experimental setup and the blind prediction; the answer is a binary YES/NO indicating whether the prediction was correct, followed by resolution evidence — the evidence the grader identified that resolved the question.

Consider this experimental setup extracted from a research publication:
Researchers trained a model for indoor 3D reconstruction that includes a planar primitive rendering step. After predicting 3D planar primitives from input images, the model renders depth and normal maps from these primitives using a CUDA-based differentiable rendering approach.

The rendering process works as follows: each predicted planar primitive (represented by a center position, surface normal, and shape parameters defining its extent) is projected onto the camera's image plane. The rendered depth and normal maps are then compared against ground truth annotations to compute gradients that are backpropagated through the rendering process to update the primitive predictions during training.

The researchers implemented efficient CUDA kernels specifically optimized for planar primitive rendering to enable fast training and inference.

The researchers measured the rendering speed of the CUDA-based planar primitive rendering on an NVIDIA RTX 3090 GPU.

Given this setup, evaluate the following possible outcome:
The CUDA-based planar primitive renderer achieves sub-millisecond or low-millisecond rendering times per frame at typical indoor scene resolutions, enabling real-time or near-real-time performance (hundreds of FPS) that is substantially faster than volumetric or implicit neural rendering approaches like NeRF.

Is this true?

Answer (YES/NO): YES